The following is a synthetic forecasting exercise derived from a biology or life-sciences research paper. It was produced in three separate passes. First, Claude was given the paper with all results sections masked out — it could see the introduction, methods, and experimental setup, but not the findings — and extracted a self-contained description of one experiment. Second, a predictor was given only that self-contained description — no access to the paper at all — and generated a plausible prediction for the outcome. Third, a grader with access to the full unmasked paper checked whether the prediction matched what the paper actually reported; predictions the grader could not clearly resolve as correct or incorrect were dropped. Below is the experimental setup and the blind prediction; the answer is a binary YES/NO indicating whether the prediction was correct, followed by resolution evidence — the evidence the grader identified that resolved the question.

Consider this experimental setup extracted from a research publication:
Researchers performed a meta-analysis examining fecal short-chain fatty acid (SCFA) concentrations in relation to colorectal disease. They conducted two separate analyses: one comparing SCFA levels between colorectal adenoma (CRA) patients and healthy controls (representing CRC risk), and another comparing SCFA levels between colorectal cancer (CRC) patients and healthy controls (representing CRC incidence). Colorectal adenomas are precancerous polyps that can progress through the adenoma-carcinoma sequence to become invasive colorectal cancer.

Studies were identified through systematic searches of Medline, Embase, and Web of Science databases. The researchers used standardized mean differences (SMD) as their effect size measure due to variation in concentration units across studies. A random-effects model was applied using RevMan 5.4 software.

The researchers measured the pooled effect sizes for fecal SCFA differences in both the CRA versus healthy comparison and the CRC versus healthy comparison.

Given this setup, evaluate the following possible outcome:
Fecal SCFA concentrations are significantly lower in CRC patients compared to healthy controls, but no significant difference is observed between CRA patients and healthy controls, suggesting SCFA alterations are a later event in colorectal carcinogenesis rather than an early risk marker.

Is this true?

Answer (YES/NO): NO